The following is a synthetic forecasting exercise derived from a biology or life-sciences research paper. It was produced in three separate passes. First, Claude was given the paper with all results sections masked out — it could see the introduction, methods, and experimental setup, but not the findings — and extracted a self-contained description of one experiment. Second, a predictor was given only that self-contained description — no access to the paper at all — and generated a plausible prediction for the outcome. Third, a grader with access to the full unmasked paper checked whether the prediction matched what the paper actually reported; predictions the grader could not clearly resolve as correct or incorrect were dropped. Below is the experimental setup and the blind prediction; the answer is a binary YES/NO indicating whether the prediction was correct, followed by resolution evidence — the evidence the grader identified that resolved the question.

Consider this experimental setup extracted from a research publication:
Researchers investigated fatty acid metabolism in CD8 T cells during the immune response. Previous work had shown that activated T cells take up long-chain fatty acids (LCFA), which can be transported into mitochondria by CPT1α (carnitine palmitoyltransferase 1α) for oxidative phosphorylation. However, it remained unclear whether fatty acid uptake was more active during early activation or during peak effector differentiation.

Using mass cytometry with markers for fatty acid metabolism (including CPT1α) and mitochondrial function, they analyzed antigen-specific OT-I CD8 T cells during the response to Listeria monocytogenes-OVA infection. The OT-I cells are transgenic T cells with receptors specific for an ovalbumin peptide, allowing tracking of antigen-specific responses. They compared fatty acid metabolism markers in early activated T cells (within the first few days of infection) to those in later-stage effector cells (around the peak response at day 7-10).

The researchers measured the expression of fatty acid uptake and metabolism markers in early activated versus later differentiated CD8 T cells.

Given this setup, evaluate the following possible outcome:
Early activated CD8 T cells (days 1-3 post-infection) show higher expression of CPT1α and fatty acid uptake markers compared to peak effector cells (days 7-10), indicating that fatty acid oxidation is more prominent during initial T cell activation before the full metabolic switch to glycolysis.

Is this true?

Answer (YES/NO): NO